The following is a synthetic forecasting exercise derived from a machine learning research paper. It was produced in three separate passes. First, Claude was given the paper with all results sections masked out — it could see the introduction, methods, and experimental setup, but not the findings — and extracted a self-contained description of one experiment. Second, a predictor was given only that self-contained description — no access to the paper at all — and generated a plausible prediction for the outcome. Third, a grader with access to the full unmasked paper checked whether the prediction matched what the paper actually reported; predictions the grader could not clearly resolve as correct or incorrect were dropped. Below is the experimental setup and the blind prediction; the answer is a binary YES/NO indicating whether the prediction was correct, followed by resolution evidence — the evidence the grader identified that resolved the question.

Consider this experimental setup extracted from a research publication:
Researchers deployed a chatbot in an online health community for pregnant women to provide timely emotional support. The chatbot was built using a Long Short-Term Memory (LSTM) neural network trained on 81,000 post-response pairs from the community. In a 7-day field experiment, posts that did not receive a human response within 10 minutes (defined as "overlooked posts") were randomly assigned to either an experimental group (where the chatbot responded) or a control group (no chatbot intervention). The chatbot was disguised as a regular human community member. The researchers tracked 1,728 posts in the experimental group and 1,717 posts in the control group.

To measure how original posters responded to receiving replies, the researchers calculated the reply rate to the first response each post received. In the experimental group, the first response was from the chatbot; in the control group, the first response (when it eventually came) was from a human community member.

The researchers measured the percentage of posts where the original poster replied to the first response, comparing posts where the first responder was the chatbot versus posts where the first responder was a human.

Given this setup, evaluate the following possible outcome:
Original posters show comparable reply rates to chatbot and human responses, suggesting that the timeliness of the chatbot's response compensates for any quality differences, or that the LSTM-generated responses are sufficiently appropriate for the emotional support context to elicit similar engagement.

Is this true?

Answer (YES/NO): NO